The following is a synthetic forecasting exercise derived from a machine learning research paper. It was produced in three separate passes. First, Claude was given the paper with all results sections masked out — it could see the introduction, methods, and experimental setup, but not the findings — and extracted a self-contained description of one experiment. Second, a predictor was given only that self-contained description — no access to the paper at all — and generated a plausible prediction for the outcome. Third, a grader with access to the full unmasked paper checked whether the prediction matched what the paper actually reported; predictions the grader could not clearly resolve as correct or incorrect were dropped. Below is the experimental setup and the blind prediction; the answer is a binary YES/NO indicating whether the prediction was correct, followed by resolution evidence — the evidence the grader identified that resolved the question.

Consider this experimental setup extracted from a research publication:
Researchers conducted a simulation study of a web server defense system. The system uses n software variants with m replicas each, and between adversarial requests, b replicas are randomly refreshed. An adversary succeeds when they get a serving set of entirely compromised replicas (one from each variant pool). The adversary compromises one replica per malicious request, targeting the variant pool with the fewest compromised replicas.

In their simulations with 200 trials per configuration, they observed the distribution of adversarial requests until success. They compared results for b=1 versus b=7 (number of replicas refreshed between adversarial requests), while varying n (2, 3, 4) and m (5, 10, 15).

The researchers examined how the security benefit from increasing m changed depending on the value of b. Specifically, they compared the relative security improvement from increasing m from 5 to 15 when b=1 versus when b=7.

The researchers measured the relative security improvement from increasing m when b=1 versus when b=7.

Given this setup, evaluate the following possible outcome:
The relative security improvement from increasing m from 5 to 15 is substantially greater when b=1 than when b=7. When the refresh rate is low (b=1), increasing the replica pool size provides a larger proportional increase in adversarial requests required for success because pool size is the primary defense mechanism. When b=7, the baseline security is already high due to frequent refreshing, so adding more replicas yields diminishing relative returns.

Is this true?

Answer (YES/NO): YES